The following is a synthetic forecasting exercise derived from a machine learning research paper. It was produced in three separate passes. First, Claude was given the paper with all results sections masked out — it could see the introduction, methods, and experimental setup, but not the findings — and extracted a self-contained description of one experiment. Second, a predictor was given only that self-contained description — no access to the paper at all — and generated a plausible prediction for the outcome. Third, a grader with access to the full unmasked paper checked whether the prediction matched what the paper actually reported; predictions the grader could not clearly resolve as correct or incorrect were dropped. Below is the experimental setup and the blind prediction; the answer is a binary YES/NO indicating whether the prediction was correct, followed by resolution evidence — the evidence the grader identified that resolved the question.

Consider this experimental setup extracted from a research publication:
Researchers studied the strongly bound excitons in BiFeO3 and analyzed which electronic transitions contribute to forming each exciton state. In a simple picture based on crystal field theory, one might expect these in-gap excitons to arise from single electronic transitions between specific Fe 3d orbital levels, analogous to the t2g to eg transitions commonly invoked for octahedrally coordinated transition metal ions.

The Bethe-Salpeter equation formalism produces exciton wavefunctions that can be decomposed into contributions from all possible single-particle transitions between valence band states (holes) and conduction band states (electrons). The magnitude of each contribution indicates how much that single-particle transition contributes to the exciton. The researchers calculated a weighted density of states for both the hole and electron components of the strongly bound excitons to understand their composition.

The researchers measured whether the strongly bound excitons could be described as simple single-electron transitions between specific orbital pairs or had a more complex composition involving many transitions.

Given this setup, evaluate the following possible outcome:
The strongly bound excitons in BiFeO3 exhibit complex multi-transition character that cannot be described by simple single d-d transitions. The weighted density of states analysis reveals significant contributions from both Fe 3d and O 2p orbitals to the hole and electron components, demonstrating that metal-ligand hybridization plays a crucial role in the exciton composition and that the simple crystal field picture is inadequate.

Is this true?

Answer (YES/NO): YES